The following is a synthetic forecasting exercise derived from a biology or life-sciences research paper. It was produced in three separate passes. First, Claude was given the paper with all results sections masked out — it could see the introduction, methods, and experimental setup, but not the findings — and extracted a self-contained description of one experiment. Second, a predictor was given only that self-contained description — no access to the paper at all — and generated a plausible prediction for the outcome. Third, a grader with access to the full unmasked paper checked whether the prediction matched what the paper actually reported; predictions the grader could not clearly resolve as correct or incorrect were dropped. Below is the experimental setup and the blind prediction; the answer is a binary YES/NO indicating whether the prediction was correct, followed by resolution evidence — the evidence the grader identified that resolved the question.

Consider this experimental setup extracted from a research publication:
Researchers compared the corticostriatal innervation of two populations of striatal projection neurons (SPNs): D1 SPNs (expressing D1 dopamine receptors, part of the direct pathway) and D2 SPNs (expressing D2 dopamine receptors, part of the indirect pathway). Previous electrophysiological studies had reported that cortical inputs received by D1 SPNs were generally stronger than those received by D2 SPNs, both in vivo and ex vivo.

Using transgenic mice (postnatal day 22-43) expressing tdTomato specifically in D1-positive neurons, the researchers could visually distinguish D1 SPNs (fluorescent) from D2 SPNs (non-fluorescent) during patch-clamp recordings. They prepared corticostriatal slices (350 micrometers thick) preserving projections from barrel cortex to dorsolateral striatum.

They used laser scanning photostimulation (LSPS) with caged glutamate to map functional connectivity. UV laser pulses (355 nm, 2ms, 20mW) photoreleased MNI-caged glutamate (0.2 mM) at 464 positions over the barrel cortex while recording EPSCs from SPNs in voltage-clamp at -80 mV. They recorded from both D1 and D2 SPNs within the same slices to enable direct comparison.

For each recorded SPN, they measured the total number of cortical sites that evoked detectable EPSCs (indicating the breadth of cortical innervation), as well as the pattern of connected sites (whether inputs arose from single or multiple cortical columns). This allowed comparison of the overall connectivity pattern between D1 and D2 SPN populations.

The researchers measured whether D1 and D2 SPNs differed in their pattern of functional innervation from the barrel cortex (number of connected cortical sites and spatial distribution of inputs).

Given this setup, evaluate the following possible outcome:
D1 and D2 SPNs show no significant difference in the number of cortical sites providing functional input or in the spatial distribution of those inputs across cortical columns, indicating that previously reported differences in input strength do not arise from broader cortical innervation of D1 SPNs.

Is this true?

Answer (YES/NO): YES